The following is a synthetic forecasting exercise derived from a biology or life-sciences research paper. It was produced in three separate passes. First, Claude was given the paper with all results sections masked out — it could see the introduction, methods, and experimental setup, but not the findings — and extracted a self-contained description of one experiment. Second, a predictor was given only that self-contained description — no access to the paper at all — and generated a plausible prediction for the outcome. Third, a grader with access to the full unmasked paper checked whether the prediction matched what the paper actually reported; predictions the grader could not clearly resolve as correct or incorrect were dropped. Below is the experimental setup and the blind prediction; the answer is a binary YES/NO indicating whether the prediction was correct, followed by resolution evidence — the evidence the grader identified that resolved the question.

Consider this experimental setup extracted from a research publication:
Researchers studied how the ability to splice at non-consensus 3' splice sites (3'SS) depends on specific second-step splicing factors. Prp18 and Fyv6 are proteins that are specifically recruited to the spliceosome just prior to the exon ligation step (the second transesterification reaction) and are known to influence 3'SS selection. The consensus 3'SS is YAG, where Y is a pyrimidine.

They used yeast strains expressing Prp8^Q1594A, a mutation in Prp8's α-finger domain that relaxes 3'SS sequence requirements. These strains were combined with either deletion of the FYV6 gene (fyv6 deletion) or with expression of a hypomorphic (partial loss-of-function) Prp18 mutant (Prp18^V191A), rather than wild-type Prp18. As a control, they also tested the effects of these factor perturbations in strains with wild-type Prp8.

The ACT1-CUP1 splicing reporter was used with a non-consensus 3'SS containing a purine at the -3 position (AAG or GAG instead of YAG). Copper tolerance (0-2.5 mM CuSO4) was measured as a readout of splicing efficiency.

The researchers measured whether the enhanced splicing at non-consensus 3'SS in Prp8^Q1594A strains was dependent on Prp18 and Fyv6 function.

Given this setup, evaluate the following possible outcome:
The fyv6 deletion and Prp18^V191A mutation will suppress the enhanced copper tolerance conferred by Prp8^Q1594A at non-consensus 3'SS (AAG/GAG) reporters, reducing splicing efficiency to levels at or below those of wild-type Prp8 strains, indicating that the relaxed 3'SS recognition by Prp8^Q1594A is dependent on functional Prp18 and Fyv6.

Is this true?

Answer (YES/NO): NO